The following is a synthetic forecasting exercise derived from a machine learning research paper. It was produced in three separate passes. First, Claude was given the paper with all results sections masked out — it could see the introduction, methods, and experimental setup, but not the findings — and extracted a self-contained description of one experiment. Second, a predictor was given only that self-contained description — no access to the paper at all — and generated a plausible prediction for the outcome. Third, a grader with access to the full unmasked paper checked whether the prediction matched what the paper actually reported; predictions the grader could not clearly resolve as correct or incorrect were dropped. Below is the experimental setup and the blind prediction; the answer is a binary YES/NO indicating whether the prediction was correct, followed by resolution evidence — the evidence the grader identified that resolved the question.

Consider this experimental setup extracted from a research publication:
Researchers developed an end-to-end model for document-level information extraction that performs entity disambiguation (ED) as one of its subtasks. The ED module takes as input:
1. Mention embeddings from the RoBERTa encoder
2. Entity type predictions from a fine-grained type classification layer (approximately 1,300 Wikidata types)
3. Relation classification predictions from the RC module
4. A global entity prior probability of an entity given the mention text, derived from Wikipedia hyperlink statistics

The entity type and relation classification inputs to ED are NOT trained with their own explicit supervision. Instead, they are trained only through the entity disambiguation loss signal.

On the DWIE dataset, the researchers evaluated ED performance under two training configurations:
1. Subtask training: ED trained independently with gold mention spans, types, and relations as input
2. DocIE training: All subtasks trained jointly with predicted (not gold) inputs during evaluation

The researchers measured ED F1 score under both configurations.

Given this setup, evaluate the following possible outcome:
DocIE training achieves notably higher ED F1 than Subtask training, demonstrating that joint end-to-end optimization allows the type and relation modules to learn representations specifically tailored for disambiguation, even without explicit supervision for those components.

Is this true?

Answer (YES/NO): NO